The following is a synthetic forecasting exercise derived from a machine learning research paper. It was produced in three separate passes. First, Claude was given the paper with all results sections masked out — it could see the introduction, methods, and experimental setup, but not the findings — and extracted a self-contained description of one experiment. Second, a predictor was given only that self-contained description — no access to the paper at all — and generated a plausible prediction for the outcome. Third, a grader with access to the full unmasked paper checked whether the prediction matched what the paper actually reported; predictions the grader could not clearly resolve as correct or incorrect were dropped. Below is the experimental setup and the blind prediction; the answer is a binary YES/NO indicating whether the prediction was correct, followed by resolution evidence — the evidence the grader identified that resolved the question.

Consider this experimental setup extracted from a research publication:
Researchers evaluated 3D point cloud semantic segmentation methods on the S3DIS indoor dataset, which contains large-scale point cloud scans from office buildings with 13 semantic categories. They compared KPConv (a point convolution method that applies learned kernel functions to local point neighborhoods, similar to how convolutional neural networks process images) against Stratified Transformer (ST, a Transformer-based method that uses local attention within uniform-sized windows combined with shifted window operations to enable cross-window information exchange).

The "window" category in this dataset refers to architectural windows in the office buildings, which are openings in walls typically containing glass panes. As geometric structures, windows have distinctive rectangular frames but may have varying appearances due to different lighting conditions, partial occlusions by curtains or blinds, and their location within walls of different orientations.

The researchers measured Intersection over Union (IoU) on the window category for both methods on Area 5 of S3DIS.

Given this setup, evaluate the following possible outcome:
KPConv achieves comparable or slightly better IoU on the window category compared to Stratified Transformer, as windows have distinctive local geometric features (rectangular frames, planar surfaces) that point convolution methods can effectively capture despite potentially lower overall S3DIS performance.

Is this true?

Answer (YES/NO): NO